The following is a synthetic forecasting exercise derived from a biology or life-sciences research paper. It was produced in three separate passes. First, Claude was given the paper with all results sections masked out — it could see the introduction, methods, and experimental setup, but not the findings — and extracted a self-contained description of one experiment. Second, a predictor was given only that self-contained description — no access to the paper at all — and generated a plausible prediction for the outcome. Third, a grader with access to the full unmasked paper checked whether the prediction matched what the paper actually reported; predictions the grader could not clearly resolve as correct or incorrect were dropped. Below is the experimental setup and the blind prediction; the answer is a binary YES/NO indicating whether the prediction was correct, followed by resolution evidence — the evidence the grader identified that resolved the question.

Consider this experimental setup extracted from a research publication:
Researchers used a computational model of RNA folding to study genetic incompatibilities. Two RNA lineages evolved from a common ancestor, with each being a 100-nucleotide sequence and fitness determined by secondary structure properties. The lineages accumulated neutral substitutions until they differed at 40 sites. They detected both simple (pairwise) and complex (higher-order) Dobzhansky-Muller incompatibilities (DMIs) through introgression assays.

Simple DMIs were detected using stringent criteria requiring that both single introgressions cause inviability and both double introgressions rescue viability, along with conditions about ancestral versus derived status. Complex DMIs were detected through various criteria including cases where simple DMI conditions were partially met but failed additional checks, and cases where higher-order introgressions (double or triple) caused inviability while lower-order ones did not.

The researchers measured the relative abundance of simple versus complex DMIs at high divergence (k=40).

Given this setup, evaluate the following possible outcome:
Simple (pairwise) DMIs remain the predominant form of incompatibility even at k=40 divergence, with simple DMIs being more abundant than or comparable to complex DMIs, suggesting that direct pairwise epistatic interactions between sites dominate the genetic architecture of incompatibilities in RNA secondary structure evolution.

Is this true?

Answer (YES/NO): NO